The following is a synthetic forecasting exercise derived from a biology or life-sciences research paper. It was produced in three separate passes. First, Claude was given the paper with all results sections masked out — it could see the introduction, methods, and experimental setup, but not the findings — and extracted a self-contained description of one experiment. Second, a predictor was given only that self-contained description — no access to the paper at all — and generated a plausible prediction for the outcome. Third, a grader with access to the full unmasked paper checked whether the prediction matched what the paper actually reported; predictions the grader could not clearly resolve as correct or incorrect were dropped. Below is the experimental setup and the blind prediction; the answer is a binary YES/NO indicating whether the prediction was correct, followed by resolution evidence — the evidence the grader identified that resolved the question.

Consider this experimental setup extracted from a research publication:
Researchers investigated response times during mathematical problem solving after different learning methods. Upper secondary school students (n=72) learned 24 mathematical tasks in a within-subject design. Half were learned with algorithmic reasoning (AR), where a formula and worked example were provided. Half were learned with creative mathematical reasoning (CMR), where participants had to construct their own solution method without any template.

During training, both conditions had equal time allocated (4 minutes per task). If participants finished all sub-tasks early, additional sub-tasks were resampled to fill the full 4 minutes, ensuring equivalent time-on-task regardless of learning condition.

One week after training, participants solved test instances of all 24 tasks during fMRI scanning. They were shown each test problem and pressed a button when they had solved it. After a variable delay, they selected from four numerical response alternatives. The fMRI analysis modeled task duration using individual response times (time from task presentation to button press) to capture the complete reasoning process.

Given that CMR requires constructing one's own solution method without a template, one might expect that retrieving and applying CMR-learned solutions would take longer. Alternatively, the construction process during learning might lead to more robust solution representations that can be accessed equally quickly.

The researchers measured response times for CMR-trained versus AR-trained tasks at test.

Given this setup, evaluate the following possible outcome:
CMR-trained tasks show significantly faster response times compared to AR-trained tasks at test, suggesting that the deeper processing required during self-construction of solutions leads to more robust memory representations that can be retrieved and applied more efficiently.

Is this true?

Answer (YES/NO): YES